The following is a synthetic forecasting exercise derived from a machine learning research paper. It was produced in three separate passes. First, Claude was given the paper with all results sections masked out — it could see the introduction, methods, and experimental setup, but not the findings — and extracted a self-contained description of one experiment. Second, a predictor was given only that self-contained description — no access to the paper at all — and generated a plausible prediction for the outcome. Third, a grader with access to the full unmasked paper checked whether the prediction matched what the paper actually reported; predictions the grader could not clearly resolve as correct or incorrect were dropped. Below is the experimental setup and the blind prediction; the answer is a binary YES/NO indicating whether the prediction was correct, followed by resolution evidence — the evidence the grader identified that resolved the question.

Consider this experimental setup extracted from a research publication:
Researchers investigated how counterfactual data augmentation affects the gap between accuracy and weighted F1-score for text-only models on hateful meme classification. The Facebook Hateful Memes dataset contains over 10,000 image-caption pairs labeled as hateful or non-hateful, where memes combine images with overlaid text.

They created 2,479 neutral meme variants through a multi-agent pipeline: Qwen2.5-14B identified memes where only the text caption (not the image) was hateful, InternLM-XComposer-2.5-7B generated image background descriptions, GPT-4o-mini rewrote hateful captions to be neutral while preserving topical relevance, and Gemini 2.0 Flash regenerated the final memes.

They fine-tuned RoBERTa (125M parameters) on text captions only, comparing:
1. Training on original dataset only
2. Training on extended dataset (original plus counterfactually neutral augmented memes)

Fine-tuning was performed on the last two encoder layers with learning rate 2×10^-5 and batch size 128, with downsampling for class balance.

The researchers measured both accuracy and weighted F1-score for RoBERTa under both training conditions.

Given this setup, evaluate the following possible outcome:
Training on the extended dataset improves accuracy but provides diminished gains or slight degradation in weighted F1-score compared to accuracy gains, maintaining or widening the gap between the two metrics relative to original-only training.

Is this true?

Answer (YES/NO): NO